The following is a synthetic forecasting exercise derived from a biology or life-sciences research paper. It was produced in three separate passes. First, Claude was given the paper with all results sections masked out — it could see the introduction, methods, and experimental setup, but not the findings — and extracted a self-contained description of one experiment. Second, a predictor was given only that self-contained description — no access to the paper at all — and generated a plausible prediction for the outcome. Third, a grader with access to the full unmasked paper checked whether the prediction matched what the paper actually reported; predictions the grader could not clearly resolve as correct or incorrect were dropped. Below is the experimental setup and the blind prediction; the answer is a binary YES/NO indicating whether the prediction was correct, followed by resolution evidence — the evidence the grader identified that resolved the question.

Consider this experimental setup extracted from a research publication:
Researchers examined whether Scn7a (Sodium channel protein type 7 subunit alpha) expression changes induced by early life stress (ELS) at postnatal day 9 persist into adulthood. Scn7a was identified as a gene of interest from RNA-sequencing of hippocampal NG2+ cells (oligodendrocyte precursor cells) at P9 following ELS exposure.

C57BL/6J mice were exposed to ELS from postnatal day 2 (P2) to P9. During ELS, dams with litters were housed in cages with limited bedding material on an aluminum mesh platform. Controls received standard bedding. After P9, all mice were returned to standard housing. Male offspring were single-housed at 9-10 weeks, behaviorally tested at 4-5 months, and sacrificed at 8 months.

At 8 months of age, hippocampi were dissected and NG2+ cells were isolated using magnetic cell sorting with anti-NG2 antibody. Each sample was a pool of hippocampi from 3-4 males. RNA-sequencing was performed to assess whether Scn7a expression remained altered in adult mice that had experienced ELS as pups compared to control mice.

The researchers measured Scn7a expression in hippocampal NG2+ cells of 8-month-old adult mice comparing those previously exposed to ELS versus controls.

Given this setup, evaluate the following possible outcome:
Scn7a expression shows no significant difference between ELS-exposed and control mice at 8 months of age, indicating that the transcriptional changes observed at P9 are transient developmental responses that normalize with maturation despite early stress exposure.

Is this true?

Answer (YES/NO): NO